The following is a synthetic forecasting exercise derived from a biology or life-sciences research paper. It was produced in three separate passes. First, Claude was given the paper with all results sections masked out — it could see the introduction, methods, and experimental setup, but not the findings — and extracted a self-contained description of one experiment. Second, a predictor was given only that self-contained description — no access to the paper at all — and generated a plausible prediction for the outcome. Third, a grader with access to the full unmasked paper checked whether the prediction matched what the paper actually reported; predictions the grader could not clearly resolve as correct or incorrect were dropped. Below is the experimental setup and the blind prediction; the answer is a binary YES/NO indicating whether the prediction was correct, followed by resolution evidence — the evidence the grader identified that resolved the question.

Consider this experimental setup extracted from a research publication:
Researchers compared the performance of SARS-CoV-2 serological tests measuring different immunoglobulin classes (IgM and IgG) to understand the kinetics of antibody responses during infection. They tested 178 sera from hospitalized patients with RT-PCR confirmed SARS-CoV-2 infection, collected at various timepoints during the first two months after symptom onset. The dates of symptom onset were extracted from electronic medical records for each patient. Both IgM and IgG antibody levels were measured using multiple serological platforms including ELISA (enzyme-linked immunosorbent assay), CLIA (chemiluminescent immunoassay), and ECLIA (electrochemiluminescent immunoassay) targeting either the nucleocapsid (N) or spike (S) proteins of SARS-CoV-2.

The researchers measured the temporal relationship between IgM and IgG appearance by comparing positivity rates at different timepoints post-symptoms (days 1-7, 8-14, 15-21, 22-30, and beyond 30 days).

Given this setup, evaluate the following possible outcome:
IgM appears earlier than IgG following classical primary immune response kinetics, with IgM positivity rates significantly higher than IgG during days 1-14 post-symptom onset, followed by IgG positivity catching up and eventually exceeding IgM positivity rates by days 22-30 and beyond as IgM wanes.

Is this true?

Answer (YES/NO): NO